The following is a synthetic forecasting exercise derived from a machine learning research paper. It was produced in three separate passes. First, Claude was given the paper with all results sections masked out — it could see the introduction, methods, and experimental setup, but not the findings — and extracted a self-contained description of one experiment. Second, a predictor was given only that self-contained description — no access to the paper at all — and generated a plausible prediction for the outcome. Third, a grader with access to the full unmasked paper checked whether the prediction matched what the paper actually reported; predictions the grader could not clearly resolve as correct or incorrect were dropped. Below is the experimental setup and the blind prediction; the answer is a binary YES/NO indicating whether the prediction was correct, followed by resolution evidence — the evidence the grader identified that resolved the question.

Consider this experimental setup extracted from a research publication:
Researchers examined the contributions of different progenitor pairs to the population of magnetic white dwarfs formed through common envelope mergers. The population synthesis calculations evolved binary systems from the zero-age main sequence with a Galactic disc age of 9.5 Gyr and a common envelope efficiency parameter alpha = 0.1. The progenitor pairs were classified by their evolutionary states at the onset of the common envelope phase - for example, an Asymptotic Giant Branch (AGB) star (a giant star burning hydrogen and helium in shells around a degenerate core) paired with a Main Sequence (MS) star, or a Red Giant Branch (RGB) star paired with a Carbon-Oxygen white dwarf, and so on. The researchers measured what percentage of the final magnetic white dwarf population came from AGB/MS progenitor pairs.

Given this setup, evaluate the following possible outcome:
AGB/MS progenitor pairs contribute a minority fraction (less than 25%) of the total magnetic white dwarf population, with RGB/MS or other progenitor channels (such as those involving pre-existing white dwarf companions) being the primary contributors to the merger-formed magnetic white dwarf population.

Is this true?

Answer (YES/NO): NO